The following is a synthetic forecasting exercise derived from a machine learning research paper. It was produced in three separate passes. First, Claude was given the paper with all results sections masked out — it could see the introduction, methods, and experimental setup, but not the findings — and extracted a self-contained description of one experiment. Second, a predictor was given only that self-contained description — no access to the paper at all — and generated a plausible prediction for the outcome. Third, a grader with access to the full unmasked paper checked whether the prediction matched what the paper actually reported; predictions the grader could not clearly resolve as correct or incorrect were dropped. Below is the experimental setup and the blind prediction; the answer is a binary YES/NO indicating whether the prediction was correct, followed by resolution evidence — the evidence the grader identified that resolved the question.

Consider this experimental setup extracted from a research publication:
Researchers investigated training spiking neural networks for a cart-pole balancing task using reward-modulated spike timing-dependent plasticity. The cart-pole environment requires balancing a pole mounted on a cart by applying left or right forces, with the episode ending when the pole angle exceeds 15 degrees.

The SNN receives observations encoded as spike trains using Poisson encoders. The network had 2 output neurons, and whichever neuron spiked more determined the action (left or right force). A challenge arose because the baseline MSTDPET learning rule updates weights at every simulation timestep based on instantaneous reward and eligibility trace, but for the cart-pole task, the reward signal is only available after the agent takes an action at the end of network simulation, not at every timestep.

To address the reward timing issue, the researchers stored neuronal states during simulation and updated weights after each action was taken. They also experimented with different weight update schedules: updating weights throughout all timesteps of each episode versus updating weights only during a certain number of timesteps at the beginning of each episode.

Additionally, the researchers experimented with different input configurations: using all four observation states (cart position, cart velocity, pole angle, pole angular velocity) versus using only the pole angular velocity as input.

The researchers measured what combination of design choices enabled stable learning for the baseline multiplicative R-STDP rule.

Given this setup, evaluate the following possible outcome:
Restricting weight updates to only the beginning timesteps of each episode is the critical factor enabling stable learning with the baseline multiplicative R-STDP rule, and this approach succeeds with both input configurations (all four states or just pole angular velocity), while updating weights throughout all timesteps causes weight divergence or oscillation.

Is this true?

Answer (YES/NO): NO